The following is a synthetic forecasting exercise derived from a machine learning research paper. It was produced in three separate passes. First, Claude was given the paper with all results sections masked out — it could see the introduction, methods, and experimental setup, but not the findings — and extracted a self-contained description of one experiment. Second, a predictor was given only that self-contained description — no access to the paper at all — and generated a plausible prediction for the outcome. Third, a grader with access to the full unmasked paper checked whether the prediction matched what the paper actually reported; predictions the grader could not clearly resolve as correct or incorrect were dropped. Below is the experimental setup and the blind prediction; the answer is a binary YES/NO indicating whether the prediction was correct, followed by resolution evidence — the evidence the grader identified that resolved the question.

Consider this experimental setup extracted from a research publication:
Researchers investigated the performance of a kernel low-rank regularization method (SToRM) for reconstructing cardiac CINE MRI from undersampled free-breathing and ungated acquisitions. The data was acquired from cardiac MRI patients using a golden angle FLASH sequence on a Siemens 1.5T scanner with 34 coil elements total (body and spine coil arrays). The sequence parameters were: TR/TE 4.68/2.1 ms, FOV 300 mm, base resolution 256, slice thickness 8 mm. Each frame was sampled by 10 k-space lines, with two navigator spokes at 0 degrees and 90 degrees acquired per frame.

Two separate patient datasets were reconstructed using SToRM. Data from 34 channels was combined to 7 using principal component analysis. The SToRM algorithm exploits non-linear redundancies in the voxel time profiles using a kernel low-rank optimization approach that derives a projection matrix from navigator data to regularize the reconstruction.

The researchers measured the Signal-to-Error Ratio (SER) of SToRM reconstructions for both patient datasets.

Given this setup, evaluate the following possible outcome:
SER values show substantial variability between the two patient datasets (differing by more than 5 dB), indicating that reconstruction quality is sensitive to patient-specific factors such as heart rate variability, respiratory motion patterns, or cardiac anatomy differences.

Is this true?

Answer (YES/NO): NO